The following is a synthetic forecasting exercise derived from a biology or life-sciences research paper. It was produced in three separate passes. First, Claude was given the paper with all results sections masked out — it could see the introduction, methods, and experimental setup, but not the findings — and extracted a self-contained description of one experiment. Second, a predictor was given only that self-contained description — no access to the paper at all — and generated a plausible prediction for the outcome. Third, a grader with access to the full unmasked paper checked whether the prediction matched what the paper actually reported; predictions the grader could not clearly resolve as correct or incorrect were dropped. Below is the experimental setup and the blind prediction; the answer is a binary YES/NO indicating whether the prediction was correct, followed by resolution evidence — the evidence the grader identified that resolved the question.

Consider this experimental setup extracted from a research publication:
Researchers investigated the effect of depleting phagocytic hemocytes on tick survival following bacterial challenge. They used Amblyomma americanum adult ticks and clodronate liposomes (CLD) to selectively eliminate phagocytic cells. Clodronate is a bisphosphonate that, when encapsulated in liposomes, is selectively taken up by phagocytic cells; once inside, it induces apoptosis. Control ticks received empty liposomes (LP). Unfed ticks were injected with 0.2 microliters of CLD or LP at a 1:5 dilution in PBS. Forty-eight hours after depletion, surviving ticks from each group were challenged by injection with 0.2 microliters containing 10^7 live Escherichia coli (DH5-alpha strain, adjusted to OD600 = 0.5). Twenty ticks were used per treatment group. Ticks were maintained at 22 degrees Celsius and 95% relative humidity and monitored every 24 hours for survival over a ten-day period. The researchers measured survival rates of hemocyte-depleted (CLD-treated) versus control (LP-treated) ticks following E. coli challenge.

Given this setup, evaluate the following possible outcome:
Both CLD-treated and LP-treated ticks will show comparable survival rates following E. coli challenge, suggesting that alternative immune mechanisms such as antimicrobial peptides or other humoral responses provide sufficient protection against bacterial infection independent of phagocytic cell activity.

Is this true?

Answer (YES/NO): NO